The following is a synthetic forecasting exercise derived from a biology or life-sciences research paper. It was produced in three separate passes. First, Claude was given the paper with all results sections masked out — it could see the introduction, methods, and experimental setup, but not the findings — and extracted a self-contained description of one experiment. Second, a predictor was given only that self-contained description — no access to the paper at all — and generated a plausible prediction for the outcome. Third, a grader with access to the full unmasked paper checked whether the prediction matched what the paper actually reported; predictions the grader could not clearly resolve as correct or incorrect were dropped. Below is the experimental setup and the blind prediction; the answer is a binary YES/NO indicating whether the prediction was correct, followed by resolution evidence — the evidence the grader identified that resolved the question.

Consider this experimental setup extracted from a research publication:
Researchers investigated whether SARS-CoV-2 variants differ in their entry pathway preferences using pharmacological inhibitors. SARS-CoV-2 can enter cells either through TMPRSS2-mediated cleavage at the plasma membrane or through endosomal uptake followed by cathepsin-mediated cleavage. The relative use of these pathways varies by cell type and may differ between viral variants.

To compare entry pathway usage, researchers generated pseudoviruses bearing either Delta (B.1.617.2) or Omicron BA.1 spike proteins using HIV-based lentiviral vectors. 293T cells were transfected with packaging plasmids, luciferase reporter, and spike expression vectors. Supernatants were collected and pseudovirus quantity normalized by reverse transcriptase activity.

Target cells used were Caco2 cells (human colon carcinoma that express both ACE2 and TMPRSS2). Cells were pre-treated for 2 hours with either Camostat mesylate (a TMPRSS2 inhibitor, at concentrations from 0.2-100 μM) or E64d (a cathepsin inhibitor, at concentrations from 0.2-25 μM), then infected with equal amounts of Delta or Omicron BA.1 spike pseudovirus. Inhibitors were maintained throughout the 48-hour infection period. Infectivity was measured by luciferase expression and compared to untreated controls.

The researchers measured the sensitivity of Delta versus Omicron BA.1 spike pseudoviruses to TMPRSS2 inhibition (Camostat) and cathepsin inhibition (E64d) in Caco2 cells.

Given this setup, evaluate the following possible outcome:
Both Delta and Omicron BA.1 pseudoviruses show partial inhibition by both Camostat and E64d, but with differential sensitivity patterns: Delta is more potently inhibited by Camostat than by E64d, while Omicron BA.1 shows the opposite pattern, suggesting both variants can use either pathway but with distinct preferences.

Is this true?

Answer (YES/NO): NO